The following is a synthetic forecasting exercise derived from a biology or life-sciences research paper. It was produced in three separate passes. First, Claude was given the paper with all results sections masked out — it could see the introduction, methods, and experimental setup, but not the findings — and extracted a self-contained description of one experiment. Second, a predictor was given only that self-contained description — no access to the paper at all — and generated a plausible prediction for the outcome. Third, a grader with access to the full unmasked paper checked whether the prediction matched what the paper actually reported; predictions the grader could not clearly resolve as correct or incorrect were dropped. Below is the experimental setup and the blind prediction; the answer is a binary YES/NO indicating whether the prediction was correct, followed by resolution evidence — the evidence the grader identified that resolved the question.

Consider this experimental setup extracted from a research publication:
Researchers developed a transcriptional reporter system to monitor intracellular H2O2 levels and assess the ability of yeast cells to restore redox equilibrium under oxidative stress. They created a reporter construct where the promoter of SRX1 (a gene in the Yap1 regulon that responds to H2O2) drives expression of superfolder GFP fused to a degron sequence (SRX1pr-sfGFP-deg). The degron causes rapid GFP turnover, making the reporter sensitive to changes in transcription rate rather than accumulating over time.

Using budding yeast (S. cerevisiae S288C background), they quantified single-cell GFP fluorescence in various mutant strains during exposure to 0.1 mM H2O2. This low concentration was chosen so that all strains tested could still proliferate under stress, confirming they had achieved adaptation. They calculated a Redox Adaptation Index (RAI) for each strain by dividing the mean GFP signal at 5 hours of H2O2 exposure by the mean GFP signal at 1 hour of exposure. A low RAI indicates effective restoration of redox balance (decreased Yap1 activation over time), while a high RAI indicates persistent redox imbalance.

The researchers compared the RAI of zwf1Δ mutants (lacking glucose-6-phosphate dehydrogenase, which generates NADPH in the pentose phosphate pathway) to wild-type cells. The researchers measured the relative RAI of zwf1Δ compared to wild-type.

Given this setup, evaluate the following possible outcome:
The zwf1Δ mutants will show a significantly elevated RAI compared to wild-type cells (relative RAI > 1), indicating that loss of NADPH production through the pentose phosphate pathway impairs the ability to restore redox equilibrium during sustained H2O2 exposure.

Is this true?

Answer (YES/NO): YES